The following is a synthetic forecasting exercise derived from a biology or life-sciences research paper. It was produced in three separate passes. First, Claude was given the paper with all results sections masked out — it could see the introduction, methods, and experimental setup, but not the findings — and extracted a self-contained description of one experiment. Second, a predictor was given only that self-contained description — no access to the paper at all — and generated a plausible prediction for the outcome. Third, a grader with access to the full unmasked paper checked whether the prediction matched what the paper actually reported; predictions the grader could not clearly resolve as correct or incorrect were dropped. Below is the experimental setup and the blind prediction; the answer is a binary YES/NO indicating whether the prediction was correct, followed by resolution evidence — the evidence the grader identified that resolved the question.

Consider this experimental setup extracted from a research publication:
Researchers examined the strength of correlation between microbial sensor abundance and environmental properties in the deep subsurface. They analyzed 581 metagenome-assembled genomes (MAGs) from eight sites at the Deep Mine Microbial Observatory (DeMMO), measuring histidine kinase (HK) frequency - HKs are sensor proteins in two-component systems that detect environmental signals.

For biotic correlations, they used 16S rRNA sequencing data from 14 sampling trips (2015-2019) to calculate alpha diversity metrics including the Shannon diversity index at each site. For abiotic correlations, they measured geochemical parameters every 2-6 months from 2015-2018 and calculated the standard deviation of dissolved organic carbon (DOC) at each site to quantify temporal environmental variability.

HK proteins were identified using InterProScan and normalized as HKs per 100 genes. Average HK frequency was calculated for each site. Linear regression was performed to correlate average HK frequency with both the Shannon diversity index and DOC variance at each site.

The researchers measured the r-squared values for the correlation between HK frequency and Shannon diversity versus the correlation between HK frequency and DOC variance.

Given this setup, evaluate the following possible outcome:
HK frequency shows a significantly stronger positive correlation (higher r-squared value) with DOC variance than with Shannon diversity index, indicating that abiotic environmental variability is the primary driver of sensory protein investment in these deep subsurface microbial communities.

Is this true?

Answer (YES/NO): NO